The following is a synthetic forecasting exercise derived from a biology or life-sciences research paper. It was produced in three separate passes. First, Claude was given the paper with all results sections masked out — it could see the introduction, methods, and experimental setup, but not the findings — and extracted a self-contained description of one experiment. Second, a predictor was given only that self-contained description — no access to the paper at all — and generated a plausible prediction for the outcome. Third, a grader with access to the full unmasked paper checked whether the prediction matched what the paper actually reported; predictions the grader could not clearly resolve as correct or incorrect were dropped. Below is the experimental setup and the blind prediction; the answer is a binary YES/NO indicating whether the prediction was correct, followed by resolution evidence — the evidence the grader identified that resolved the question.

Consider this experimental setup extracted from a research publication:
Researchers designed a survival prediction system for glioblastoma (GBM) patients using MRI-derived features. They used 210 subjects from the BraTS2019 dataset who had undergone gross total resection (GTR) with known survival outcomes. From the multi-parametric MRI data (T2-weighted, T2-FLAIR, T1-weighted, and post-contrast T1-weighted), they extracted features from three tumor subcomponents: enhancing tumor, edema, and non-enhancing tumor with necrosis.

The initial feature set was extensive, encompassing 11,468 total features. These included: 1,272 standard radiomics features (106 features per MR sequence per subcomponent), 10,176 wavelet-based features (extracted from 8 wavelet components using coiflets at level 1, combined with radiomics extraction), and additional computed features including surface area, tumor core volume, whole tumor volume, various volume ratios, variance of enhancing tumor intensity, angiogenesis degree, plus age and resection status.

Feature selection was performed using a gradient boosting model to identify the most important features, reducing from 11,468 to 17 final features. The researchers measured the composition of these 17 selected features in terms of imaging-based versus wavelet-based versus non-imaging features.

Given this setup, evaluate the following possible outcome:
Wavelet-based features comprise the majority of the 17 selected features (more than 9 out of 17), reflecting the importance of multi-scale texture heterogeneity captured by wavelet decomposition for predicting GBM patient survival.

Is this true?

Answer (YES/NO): NO